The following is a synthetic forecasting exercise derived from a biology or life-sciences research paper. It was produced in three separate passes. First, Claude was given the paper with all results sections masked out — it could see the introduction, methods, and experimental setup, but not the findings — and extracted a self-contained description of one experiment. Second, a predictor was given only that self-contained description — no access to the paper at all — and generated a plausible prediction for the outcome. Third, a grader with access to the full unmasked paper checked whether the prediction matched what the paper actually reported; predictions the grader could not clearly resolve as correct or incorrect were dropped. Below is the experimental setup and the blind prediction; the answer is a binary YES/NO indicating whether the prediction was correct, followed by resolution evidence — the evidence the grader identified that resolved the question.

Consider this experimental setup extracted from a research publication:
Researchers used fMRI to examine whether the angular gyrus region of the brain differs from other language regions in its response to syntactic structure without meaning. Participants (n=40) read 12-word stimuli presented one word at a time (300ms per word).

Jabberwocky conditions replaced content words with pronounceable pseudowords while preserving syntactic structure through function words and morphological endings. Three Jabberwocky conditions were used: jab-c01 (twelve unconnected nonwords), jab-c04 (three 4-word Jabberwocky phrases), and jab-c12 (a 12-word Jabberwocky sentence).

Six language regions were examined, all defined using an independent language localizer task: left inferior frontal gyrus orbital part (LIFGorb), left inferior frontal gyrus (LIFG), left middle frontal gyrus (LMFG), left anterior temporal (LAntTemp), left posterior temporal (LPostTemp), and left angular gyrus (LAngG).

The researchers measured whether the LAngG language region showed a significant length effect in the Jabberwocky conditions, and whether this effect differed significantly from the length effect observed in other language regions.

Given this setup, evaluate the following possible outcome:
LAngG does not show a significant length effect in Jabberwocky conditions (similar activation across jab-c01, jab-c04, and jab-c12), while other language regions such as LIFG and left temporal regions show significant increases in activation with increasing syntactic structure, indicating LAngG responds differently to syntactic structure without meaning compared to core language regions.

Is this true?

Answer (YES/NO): YES